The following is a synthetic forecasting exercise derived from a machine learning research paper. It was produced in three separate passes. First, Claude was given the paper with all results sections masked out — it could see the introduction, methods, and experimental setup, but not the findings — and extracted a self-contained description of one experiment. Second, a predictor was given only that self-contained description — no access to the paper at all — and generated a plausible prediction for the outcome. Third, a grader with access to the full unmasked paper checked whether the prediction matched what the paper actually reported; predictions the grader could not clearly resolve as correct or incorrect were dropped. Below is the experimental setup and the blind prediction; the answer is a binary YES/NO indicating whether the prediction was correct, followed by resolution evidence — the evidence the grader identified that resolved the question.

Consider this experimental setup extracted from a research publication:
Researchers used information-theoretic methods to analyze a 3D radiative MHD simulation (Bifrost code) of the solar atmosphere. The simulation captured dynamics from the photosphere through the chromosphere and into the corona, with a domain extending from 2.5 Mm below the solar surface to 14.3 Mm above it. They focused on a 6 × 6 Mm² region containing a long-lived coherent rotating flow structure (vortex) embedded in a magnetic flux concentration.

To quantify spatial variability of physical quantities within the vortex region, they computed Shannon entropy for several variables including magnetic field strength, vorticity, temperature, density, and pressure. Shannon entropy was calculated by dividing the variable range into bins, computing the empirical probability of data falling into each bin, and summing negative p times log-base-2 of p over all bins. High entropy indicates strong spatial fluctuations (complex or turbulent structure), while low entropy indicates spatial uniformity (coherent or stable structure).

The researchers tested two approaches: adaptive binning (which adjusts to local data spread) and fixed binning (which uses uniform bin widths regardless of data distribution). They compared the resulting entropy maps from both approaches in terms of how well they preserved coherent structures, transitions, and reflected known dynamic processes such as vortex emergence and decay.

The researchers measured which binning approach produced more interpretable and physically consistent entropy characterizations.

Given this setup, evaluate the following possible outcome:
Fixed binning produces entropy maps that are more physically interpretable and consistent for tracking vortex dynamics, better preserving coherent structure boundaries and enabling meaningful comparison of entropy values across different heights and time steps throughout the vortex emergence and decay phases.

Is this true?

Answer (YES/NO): YES